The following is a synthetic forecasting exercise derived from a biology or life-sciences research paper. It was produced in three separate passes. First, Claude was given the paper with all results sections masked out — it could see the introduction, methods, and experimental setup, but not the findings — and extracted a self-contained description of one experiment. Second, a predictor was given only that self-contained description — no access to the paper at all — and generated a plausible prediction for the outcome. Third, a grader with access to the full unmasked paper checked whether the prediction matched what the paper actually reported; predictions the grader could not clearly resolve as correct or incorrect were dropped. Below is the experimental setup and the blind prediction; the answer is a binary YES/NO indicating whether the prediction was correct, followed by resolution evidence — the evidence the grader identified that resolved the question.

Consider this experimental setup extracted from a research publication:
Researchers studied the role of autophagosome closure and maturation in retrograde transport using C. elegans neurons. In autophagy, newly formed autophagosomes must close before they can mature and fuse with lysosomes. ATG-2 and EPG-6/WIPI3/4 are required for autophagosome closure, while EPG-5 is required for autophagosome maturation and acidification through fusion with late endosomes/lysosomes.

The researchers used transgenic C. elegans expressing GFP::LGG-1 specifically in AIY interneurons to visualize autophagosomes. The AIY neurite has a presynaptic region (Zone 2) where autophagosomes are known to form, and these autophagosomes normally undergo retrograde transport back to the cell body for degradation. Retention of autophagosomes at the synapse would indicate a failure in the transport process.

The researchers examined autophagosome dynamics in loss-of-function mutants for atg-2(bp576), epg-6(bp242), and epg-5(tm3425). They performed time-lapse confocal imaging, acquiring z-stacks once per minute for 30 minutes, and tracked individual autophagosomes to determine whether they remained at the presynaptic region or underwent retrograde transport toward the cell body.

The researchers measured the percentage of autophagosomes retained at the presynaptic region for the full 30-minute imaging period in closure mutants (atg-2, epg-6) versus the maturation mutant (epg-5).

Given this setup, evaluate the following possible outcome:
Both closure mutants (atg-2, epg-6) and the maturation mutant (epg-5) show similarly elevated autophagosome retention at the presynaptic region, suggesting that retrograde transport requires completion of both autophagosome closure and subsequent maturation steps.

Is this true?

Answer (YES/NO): NO